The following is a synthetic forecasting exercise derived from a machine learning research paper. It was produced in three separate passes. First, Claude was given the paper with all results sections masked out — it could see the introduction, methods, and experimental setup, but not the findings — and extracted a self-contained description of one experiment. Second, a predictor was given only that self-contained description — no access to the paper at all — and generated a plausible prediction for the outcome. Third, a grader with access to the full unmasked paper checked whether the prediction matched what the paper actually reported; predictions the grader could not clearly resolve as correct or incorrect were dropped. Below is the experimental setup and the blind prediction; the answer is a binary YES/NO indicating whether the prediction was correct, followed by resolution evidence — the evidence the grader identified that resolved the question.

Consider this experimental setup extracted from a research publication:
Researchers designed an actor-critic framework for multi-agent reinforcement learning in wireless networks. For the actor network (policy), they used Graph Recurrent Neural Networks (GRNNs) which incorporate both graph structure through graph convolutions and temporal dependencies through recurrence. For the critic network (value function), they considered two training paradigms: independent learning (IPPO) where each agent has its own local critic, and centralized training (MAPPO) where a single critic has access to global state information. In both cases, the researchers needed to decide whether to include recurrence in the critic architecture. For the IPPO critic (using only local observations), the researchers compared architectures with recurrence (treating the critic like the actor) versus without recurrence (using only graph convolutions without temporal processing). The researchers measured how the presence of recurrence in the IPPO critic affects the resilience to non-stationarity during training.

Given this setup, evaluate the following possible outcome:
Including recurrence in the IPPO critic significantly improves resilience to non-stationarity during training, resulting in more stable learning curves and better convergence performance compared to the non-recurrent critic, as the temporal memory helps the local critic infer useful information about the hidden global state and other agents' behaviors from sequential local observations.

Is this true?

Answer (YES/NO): YES